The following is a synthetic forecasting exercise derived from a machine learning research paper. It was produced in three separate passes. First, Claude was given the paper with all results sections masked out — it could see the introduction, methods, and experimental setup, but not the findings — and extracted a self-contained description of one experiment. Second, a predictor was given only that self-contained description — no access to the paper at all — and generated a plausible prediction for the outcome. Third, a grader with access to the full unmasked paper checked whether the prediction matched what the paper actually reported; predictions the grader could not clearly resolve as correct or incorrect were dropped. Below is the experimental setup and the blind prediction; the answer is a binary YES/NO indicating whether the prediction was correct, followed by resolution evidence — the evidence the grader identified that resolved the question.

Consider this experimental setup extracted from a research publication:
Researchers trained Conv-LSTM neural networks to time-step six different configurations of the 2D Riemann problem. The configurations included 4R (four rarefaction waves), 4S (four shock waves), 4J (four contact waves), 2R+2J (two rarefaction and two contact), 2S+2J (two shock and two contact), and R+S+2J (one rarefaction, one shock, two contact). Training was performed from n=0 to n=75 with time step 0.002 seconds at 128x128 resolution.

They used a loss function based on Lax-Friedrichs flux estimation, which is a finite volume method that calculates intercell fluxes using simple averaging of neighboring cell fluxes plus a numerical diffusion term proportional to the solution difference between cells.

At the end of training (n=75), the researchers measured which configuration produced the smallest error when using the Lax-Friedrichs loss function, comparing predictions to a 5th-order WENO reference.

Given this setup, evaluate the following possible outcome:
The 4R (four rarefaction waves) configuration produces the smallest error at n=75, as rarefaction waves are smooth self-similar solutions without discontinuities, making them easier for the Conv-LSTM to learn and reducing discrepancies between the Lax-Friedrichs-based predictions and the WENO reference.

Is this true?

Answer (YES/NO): YES